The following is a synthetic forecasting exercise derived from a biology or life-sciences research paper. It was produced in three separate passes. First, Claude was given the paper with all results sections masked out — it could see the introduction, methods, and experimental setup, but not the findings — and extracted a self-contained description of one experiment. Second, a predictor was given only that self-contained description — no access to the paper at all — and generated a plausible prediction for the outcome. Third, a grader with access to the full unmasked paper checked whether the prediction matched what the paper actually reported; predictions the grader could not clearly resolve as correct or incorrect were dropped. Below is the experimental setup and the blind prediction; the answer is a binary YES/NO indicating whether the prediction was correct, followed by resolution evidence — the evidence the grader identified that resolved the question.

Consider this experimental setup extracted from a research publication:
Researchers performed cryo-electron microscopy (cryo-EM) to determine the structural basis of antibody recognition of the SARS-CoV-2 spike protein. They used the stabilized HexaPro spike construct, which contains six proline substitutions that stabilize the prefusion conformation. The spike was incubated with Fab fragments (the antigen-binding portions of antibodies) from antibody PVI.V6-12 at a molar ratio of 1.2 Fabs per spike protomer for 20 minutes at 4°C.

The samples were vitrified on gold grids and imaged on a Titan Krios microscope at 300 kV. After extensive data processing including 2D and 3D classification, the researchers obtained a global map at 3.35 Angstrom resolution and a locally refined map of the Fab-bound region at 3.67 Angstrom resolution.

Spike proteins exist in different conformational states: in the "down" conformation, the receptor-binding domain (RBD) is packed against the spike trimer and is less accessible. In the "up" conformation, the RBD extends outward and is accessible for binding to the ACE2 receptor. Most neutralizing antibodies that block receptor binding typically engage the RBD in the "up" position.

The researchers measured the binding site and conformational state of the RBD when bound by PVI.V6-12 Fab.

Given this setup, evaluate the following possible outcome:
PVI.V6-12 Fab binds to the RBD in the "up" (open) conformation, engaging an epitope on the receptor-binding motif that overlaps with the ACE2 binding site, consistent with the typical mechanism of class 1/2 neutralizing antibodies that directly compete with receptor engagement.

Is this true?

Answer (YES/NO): NO